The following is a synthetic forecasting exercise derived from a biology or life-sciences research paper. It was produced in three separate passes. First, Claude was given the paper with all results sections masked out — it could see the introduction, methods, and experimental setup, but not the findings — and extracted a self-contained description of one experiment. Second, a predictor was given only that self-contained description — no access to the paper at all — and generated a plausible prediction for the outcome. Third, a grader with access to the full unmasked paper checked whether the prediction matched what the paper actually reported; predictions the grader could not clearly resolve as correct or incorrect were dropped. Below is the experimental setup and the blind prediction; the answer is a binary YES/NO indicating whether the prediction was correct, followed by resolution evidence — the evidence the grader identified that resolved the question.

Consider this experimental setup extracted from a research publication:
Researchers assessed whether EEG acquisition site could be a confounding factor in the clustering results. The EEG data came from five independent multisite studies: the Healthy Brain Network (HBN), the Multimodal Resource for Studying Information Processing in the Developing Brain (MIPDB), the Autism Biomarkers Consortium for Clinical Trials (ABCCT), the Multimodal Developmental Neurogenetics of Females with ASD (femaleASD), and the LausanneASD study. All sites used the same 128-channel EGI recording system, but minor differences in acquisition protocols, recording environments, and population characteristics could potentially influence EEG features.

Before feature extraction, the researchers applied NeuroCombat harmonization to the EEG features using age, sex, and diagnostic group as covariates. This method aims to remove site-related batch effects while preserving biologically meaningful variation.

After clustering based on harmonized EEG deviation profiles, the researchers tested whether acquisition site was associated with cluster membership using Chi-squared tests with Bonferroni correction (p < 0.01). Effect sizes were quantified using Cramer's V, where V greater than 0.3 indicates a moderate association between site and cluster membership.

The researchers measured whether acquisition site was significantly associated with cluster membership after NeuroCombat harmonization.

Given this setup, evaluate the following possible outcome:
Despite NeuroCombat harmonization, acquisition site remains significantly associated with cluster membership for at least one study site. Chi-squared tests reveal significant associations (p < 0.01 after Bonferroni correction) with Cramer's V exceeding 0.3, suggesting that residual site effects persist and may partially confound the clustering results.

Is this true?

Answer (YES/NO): NO